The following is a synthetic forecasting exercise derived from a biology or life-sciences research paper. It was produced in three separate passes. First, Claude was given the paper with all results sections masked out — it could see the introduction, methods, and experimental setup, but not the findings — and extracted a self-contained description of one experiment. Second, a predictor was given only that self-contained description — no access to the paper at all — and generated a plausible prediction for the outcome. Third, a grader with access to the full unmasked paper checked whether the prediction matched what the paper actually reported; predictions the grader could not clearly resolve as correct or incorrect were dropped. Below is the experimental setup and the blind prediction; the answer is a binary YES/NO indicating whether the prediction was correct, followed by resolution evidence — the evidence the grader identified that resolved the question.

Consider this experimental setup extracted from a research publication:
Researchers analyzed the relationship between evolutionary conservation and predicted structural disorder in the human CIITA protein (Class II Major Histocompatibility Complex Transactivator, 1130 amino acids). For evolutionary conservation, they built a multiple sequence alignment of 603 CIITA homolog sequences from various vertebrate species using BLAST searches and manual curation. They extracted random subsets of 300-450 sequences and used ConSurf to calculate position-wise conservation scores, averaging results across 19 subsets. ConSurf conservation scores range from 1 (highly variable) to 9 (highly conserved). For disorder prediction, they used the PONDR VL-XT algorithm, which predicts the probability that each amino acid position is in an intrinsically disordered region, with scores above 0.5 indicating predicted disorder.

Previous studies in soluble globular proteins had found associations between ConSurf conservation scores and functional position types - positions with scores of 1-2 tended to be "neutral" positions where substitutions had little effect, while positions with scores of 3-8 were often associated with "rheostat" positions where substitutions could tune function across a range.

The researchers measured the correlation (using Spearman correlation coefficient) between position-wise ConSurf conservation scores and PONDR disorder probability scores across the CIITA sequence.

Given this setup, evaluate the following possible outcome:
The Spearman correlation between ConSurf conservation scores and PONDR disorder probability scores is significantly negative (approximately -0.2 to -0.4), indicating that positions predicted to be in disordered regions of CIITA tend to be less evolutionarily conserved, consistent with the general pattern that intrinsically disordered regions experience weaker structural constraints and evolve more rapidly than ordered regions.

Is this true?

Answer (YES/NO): NO